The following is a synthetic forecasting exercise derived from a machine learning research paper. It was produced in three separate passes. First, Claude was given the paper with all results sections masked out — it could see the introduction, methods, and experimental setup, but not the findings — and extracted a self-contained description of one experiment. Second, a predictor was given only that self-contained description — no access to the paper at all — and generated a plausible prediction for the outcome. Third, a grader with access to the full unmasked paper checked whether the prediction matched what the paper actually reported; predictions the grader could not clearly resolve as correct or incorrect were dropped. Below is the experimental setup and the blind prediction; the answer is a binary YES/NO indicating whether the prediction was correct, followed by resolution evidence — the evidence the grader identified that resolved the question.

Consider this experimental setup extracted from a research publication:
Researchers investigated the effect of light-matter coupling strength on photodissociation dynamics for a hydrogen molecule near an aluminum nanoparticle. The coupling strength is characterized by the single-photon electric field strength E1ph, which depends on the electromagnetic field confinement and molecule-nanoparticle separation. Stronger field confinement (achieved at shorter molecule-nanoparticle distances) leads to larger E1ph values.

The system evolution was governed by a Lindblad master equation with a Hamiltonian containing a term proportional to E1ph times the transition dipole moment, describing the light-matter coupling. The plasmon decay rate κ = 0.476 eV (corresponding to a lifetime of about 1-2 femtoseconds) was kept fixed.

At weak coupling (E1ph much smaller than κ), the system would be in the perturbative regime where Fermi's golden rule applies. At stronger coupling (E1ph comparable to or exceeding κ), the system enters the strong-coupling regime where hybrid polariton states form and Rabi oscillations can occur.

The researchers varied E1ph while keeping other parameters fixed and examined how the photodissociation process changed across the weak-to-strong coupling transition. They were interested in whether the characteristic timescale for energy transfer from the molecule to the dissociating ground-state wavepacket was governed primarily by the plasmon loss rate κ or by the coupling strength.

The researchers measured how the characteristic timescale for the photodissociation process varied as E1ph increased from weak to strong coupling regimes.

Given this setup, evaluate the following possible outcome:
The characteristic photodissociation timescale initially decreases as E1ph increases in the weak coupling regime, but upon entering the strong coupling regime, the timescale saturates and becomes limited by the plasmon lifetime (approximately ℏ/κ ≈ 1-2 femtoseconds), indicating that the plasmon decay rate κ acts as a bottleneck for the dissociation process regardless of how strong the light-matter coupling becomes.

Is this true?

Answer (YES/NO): NO